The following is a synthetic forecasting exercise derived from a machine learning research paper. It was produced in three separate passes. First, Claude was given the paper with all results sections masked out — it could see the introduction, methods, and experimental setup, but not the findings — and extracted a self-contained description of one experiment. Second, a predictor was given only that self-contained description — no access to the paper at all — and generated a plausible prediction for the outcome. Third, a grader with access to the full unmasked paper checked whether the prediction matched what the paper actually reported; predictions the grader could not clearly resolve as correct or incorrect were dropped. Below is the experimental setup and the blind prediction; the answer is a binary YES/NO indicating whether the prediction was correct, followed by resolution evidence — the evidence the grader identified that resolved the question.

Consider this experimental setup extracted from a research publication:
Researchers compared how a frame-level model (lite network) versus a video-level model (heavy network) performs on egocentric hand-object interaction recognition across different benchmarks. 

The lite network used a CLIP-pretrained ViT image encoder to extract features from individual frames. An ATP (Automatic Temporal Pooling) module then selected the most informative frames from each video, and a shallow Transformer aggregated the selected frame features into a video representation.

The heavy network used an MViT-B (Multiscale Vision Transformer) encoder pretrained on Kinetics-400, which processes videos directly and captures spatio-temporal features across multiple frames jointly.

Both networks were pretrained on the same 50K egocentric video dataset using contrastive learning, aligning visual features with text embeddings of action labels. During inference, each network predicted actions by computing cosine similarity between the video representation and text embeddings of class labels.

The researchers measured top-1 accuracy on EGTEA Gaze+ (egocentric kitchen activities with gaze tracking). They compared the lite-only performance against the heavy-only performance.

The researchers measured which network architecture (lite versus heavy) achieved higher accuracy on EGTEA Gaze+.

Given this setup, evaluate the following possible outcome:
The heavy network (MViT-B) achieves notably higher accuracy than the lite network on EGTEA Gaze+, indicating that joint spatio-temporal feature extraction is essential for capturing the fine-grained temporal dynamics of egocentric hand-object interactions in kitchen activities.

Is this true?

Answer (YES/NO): YES